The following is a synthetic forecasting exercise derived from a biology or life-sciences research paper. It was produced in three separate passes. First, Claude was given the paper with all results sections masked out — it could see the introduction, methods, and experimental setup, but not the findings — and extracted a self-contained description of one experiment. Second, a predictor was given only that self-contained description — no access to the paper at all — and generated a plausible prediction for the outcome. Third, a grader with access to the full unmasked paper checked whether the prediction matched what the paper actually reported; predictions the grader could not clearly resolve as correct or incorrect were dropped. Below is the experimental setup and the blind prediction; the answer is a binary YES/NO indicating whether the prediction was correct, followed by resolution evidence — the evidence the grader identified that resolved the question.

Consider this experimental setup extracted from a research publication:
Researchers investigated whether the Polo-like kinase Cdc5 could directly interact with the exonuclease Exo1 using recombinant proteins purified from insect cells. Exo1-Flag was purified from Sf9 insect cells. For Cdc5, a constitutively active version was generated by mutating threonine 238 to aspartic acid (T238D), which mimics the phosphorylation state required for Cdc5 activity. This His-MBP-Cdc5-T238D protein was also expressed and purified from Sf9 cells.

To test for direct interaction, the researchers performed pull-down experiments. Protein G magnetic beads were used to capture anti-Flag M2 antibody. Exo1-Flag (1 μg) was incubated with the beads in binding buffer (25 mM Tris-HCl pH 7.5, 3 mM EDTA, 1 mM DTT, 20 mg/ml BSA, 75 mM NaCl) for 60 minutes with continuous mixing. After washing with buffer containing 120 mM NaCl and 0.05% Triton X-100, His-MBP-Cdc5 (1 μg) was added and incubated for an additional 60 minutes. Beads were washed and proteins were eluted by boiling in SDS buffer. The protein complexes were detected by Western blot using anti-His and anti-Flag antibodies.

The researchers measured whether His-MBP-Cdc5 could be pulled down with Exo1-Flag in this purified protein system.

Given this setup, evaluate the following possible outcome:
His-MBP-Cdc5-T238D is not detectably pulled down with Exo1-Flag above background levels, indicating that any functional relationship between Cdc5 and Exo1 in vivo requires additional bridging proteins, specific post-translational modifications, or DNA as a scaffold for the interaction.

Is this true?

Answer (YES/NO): NO